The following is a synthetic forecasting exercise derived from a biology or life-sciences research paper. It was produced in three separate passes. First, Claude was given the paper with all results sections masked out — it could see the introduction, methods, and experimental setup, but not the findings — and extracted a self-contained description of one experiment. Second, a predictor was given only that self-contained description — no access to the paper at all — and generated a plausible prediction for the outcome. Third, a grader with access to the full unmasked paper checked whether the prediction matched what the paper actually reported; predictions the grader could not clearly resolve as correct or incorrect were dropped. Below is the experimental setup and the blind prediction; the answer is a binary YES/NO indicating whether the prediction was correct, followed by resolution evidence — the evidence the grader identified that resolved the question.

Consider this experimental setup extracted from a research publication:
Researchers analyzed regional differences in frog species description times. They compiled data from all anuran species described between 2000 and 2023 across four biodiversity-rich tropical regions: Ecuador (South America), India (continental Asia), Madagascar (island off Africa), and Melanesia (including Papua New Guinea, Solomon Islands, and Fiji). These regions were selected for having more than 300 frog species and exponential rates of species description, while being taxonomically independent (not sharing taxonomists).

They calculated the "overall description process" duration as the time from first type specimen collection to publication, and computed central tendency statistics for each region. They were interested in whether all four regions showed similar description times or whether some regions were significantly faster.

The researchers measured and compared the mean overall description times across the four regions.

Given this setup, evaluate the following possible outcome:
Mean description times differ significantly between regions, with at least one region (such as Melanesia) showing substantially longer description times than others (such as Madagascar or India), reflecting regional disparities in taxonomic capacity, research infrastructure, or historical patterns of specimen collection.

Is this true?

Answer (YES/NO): YES